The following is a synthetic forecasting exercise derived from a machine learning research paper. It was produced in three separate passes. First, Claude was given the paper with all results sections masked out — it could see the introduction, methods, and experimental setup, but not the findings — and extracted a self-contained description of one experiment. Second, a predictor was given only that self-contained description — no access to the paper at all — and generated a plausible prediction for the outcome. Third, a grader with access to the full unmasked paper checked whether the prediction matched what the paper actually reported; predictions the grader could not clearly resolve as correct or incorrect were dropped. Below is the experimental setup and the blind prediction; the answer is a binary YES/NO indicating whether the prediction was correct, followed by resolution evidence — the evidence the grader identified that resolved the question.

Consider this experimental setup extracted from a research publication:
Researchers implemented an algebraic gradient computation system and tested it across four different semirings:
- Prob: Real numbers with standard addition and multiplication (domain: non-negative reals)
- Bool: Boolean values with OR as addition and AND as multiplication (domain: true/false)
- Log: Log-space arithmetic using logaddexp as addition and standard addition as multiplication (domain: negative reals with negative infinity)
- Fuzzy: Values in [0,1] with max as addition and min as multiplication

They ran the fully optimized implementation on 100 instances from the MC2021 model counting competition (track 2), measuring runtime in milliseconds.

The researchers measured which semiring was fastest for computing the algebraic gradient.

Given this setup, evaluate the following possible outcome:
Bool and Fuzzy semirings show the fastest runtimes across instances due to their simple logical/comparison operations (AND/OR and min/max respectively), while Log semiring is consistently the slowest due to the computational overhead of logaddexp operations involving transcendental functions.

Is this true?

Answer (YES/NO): NO